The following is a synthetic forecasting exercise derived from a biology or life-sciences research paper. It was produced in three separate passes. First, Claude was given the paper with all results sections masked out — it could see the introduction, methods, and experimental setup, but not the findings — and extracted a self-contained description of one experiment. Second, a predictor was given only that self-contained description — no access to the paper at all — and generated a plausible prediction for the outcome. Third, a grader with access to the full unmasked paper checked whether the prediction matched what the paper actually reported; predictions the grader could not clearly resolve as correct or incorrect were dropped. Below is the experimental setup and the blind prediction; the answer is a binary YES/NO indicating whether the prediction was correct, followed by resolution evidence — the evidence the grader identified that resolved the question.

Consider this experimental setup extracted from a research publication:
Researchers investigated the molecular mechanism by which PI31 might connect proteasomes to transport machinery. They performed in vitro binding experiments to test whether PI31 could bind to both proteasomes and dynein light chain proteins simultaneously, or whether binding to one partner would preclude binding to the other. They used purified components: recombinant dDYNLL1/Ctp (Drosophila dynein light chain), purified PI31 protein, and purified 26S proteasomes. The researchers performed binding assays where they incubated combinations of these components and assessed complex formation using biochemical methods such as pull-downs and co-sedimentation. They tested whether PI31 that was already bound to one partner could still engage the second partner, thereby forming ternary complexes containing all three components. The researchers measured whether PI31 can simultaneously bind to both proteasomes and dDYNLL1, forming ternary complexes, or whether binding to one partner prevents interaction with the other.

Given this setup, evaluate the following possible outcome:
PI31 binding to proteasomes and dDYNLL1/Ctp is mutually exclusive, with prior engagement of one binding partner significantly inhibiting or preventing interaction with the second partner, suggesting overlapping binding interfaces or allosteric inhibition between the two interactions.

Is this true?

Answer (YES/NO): NO